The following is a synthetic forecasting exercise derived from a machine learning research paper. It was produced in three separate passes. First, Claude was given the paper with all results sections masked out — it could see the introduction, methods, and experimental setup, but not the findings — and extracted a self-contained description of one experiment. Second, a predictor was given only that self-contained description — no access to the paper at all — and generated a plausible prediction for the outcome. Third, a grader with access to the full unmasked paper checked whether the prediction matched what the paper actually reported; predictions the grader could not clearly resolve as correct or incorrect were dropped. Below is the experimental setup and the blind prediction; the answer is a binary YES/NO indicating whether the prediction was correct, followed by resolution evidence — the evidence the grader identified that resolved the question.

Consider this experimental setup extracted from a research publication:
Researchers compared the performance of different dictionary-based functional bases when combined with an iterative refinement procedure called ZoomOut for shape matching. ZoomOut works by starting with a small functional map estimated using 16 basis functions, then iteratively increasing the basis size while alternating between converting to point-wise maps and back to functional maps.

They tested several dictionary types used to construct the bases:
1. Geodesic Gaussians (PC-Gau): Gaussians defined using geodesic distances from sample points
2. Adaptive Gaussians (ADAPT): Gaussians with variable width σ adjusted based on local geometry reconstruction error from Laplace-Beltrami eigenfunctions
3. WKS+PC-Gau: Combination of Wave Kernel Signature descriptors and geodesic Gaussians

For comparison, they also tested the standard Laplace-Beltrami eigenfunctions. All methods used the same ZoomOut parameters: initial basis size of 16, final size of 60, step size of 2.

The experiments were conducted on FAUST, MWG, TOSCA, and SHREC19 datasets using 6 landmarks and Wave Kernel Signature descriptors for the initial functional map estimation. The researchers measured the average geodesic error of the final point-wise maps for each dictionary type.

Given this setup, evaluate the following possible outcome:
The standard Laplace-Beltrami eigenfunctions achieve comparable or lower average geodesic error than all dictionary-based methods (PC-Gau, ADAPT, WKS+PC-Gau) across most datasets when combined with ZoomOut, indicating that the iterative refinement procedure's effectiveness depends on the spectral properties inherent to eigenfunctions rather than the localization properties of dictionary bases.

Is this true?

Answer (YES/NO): NO